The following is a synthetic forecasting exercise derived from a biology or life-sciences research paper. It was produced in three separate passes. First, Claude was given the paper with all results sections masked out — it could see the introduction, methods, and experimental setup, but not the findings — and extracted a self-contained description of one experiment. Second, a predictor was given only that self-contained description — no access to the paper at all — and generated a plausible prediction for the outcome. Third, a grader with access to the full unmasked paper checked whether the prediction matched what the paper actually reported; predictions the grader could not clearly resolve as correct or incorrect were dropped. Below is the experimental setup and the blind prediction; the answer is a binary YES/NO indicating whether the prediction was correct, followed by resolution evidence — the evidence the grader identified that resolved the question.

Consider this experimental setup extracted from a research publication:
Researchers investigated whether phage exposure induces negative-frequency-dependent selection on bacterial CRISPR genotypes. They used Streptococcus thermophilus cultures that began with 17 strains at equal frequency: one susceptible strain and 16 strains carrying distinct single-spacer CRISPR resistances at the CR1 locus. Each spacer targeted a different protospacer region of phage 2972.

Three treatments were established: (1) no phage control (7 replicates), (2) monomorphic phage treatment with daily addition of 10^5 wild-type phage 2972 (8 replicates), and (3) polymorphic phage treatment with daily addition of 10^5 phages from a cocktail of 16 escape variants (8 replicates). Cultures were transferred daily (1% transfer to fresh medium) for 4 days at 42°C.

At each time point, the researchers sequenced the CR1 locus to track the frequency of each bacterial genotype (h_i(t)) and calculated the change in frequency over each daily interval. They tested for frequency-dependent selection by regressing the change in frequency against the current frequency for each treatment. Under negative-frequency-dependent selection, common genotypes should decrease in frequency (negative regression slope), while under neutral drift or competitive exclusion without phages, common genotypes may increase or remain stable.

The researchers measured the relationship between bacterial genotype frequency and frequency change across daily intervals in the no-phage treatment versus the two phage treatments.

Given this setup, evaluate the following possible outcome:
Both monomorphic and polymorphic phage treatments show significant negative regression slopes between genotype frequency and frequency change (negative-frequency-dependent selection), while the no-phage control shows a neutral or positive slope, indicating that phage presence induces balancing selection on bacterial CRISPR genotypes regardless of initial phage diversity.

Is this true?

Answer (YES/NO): YES